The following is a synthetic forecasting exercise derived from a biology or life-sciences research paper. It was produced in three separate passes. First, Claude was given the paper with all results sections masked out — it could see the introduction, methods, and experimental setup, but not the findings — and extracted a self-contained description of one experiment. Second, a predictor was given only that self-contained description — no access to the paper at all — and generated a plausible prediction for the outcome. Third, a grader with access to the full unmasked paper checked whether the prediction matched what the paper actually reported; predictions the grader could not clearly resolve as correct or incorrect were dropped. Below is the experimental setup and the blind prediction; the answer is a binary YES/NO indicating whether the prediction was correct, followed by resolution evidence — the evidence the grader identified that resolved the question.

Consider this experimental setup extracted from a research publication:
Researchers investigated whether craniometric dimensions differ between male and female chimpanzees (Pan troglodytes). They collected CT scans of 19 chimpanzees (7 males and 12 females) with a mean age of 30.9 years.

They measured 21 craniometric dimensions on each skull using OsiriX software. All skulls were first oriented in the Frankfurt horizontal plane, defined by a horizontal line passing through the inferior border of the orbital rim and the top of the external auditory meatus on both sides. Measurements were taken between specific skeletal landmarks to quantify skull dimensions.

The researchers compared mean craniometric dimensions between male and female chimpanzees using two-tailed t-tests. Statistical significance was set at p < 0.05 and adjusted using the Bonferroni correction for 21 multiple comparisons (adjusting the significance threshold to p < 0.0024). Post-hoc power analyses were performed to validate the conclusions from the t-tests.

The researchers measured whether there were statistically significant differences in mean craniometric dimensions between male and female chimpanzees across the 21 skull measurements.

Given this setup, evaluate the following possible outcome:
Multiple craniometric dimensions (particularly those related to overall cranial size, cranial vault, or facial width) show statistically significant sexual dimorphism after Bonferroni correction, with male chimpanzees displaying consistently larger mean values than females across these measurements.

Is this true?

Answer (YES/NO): NO